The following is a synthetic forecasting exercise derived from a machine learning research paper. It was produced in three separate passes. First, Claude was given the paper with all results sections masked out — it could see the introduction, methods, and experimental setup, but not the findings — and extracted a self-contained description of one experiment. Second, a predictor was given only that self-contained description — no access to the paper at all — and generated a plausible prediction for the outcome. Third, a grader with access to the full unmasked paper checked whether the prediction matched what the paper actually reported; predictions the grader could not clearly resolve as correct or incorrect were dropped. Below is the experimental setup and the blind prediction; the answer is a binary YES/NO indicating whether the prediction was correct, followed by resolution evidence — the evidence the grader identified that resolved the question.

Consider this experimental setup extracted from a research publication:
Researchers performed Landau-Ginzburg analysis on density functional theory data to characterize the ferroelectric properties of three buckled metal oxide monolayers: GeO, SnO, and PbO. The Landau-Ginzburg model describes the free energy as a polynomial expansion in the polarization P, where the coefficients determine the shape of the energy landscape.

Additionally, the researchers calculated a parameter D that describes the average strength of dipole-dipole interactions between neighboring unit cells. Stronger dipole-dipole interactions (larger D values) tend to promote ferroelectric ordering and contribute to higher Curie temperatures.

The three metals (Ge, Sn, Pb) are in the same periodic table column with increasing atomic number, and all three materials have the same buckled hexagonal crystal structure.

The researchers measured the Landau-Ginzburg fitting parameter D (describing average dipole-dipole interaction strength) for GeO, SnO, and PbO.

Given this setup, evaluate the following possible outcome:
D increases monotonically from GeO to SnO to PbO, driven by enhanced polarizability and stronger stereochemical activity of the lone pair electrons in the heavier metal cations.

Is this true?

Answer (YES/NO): YES